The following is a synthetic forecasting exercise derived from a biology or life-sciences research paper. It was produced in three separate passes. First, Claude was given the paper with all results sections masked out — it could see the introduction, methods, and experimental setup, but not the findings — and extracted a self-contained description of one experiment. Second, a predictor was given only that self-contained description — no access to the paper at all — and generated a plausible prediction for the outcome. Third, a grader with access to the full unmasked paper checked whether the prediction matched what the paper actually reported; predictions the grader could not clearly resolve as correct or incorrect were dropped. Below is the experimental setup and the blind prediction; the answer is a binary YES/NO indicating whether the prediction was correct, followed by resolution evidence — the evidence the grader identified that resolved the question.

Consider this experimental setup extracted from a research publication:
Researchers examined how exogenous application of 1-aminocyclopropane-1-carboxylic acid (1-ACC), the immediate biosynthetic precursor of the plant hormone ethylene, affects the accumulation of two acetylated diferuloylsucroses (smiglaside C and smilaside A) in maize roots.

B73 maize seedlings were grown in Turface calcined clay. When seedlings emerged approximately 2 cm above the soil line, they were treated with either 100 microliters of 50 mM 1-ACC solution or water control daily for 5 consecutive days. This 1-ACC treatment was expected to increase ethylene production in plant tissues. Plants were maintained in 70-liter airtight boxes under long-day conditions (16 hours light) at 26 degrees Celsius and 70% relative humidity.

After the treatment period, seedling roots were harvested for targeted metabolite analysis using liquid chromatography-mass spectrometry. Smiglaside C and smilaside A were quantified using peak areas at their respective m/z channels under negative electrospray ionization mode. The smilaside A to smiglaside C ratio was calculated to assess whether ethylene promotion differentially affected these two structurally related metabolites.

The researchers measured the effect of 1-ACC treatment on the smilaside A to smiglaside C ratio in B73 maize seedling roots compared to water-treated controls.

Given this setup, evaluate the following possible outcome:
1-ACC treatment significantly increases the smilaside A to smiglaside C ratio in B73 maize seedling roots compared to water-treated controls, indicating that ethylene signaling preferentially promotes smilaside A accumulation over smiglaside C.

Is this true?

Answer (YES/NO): NO